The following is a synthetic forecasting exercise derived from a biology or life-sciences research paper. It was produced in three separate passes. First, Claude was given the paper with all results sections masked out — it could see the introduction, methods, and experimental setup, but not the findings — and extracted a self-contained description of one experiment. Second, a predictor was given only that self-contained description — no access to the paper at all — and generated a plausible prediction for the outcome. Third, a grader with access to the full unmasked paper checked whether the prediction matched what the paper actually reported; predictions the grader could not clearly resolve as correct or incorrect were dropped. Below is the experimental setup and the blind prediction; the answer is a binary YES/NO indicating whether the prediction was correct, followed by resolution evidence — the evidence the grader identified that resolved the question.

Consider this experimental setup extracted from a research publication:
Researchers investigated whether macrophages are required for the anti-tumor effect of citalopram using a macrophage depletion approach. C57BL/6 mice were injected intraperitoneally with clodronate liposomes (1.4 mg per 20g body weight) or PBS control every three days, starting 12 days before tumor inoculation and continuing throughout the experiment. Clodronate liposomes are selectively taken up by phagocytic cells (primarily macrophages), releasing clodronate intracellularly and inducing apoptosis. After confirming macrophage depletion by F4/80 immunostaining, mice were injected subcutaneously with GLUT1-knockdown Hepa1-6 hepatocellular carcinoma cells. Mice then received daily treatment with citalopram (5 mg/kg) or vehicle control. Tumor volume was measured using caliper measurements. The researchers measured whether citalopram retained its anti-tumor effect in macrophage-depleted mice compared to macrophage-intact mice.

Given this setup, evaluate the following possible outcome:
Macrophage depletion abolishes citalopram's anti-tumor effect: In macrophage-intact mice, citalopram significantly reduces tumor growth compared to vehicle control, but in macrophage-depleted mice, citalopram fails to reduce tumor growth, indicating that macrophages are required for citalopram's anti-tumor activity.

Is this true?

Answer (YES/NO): YES